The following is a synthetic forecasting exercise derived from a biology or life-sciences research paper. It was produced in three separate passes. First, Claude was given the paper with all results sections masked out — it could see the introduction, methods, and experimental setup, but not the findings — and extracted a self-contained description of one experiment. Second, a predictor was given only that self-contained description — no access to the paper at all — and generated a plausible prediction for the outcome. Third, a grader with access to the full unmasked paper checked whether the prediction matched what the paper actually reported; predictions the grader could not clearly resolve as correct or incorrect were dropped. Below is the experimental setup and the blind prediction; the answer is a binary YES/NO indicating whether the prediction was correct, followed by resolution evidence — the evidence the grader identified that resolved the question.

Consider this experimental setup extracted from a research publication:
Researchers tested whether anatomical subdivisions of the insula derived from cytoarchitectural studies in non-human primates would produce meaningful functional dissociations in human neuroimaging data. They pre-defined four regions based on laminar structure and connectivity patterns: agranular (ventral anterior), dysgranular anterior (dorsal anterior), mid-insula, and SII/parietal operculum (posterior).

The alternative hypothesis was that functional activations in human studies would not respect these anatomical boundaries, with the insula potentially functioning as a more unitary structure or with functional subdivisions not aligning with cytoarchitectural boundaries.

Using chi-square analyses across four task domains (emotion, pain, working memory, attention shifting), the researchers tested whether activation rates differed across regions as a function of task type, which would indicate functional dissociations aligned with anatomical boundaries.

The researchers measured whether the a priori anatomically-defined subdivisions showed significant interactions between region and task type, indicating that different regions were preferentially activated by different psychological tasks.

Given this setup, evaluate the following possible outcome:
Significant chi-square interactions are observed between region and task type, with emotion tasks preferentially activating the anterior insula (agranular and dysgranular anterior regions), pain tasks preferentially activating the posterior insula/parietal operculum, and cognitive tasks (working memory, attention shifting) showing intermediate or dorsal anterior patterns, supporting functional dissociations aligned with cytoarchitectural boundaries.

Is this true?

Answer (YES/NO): NO